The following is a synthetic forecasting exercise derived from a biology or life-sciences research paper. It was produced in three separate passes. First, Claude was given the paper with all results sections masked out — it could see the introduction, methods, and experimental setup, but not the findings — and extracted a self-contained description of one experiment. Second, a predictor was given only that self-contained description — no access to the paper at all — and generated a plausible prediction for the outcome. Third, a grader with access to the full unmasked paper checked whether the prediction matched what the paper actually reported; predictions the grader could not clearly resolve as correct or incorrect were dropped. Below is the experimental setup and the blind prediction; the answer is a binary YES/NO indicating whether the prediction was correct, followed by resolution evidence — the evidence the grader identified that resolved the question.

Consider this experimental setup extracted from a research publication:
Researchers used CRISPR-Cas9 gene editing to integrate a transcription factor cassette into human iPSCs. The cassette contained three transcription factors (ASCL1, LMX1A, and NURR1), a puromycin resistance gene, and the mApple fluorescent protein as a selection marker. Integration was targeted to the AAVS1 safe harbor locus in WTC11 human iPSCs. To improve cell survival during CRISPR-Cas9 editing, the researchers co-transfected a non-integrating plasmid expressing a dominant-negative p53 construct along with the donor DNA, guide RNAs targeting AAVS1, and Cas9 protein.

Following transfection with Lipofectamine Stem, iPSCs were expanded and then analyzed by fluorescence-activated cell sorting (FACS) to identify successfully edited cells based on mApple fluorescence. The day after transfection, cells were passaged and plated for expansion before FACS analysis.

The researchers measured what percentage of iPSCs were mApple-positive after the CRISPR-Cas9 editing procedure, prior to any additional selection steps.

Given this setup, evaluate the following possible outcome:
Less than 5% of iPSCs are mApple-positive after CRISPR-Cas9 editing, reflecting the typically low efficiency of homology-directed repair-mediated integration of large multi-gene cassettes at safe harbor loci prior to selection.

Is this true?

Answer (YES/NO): NO